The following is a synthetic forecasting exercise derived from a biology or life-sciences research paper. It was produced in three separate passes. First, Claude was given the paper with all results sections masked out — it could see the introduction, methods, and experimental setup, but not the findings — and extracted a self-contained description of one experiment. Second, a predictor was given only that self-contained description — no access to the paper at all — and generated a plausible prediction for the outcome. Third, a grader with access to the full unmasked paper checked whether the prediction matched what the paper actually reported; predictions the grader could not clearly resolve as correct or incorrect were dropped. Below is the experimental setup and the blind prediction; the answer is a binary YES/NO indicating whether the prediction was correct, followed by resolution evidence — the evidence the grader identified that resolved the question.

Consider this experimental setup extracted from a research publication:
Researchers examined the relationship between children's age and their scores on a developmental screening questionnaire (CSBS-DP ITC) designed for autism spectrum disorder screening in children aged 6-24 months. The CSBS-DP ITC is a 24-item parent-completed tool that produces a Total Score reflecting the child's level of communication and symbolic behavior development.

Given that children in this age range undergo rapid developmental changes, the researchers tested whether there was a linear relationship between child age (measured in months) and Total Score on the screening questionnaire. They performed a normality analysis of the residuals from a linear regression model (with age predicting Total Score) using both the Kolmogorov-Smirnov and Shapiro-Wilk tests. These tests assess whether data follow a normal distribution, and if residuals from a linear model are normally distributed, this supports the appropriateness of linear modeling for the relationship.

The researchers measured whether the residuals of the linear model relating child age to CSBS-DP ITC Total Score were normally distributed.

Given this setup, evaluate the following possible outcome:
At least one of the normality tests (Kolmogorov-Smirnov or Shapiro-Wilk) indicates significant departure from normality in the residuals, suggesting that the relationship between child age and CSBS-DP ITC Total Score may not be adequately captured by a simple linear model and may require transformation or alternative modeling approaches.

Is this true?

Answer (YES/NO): YES